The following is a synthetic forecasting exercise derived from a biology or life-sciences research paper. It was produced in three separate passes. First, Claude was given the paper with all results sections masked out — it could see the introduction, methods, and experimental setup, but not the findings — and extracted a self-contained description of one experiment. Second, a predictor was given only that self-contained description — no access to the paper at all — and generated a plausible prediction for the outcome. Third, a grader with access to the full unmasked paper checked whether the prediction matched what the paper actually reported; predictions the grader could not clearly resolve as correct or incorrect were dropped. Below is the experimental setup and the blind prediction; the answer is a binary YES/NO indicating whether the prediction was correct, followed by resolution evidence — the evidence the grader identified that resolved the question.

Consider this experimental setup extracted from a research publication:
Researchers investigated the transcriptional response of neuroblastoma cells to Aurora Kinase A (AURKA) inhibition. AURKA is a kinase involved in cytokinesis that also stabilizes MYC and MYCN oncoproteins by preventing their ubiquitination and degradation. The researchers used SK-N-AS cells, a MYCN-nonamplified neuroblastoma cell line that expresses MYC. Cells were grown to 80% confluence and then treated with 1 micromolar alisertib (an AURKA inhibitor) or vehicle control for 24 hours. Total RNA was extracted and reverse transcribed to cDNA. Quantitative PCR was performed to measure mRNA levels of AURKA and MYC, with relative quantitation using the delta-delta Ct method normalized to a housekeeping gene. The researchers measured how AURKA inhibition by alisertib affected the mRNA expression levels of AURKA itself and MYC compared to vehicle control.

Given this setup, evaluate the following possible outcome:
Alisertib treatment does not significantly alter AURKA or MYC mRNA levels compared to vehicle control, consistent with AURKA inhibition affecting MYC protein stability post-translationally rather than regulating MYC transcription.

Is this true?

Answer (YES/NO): NO